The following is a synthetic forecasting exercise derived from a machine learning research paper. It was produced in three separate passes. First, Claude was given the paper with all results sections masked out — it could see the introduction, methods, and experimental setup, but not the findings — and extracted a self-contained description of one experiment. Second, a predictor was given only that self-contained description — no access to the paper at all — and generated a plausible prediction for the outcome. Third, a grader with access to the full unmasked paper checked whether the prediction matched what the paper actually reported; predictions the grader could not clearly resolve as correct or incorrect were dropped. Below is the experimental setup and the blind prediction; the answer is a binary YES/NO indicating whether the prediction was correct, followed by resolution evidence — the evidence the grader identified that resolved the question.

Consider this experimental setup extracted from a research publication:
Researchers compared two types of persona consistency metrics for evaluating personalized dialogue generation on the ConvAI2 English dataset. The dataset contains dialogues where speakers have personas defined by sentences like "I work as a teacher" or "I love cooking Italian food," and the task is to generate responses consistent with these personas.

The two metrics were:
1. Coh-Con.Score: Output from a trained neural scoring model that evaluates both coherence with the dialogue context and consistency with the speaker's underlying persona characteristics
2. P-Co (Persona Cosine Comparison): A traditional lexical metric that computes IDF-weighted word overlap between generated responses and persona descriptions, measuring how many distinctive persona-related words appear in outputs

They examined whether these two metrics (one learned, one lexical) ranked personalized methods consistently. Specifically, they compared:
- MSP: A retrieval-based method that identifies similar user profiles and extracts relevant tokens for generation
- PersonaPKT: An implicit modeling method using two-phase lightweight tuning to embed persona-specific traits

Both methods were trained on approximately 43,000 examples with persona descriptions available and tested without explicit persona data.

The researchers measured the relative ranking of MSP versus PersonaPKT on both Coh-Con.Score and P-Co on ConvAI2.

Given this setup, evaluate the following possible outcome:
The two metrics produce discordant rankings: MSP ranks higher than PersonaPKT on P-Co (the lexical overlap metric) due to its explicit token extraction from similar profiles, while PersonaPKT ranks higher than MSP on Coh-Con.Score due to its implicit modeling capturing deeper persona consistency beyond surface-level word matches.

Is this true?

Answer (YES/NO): NO